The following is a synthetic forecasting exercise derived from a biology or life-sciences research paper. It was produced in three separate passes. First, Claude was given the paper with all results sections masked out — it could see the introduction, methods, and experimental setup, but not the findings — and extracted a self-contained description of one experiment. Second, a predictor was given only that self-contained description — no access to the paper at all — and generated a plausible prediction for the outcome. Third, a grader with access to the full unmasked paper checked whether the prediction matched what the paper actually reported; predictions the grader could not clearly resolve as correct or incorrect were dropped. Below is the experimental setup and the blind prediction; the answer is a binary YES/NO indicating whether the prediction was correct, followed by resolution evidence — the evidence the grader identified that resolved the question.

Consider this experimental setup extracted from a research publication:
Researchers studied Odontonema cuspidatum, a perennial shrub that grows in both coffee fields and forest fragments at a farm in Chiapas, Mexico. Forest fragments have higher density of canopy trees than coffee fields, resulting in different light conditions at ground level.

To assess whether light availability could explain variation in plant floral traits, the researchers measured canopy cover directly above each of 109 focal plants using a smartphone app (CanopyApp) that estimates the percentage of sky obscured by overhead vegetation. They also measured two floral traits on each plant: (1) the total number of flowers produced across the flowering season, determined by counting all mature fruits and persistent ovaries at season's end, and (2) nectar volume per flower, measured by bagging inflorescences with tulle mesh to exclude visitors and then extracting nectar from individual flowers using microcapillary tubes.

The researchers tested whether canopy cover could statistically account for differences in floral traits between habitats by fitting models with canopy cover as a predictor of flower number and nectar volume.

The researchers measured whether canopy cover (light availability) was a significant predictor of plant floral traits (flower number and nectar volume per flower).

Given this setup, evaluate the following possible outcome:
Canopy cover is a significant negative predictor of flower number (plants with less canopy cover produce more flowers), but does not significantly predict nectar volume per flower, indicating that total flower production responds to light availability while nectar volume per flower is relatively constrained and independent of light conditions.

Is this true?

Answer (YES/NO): NO